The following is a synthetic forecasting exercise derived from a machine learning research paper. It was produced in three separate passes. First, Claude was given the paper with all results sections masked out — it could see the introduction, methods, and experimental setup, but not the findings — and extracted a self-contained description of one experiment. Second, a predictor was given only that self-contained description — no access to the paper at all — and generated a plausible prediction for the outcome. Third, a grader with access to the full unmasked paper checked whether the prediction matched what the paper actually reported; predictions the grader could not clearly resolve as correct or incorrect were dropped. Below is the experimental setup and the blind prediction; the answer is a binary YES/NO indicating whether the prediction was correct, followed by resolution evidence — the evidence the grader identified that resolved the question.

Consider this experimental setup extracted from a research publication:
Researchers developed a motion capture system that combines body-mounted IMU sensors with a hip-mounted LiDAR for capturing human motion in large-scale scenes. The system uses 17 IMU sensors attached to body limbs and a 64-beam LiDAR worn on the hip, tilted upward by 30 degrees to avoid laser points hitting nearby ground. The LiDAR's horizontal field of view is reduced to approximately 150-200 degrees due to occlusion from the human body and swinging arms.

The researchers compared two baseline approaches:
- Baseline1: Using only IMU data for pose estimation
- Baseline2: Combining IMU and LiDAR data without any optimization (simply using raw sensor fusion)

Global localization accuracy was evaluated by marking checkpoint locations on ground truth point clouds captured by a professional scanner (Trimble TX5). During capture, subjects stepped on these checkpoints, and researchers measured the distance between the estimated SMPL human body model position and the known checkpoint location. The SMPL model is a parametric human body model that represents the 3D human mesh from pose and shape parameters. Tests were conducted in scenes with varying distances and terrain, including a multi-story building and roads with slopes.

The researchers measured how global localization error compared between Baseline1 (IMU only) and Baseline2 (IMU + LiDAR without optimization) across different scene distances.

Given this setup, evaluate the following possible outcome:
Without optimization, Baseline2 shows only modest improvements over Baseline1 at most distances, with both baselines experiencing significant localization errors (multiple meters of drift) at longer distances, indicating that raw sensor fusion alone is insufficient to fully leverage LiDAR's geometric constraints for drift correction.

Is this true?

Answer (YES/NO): NO